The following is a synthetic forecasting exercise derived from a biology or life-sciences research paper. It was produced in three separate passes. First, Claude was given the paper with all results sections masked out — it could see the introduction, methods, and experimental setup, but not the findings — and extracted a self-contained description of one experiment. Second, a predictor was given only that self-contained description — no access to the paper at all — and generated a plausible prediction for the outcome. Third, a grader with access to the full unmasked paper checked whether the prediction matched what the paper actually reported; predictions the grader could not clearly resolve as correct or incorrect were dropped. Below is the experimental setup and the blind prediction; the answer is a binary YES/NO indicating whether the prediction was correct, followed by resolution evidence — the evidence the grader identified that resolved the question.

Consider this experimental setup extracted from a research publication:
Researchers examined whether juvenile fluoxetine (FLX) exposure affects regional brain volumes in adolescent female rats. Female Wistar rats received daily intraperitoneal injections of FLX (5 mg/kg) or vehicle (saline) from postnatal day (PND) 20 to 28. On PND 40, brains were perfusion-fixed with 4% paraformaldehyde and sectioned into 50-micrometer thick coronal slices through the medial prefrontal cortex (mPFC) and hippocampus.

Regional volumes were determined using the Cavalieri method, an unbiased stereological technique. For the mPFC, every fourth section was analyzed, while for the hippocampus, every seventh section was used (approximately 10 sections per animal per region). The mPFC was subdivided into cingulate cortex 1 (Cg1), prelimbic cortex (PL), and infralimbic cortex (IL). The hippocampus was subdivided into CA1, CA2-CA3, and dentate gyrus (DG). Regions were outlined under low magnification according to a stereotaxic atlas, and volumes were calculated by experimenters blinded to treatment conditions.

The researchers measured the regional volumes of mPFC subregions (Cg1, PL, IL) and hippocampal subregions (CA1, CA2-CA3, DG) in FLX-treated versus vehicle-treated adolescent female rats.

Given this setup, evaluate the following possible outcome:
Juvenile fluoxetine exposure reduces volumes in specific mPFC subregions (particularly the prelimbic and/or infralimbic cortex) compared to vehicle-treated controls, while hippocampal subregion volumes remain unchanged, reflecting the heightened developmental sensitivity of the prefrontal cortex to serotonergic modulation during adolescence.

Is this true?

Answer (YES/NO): NO